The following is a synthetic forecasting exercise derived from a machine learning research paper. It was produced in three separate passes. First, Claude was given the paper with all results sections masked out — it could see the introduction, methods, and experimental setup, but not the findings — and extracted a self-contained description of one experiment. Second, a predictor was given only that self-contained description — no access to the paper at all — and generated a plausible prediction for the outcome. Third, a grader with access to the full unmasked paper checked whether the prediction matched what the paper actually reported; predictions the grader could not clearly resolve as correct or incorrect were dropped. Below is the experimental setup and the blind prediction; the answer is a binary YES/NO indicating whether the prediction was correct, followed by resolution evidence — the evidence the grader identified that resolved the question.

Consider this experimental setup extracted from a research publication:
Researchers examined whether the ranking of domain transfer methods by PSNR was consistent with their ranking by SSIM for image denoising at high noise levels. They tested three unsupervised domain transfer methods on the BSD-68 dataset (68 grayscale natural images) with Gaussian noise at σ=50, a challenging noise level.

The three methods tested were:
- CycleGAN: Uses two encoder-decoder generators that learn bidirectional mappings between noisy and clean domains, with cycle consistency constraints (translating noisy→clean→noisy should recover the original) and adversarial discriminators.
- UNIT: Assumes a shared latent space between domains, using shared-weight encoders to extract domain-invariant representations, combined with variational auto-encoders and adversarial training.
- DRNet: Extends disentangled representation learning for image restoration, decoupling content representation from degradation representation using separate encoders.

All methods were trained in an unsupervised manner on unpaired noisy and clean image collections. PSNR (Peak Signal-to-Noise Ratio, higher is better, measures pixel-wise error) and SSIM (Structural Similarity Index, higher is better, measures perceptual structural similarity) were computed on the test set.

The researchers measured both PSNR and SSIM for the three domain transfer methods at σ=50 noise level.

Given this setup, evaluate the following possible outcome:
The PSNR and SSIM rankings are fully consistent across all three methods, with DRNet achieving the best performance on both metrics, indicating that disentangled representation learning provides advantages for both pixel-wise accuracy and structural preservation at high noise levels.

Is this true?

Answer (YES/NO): NO